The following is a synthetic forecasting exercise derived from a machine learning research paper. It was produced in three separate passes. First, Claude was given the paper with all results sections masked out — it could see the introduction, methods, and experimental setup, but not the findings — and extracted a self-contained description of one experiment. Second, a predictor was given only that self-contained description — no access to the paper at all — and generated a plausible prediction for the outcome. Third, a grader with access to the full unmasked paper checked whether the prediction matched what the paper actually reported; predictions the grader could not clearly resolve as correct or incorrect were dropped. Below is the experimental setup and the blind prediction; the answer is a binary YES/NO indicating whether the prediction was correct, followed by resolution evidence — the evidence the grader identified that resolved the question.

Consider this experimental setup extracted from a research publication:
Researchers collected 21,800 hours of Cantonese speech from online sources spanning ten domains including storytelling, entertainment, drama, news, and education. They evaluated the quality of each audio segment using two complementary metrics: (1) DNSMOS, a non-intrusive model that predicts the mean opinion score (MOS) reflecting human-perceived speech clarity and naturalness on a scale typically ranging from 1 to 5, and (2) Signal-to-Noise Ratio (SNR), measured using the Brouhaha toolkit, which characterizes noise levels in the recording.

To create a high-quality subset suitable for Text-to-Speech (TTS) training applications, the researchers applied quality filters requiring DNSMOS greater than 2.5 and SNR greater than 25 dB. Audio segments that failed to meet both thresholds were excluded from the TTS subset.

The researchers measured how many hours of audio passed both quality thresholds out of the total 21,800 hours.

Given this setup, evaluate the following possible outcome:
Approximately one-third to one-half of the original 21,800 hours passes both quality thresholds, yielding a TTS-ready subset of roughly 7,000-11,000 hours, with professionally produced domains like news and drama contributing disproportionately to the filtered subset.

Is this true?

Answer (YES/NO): NO